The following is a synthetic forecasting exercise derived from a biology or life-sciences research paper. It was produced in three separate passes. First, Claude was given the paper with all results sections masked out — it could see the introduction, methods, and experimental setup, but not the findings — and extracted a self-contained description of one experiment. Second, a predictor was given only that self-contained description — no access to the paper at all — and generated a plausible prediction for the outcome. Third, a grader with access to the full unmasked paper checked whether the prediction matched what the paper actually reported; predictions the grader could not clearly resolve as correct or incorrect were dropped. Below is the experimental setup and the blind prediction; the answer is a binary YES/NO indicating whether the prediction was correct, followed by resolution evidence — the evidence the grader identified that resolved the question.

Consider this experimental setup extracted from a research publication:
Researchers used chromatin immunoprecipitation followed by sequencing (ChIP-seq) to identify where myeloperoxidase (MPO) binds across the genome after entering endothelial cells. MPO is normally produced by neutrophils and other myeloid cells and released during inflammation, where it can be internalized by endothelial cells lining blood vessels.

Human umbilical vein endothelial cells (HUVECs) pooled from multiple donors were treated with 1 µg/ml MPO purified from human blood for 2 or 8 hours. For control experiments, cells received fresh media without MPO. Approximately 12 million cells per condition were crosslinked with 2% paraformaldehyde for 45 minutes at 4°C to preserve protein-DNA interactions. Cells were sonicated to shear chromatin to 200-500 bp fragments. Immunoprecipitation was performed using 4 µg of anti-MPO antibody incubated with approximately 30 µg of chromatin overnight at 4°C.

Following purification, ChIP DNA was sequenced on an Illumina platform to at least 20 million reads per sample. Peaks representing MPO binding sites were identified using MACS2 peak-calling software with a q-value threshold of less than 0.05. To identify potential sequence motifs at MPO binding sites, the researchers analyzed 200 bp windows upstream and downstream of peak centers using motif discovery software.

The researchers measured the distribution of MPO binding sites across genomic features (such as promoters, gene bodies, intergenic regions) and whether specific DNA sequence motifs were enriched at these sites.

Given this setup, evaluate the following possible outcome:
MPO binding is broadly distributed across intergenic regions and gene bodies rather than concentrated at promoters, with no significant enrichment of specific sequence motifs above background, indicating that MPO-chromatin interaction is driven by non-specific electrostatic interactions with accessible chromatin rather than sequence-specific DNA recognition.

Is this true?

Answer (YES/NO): NO